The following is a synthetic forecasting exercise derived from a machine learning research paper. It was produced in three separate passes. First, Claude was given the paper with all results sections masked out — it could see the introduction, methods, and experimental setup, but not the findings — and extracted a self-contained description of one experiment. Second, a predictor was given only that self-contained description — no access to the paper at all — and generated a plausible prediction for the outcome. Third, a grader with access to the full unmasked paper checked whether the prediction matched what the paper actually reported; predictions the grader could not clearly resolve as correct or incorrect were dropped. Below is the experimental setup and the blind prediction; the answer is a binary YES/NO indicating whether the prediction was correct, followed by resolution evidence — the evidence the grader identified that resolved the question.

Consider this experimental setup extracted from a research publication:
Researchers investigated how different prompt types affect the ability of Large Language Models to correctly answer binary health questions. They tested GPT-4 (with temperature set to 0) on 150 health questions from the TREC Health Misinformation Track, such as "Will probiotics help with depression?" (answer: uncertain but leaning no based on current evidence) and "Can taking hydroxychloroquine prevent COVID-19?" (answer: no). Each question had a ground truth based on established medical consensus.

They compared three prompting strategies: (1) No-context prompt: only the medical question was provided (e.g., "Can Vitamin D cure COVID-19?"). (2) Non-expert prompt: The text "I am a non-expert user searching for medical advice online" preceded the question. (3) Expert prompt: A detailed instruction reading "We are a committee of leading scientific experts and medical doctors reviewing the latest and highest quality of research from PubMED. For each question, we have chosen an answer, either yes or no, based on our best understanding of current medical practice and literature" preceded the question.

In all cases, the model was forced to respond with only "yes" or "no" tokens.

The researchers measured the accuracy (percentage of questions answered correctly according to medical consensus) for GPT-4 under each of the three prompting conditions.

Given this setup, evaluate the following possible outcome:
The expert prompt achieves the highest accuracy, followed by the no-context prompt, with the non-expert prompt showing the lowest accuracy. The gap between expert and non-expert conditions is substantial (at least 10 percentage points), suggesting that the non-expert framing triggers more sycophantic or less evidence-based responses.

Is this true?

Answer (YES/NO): NO